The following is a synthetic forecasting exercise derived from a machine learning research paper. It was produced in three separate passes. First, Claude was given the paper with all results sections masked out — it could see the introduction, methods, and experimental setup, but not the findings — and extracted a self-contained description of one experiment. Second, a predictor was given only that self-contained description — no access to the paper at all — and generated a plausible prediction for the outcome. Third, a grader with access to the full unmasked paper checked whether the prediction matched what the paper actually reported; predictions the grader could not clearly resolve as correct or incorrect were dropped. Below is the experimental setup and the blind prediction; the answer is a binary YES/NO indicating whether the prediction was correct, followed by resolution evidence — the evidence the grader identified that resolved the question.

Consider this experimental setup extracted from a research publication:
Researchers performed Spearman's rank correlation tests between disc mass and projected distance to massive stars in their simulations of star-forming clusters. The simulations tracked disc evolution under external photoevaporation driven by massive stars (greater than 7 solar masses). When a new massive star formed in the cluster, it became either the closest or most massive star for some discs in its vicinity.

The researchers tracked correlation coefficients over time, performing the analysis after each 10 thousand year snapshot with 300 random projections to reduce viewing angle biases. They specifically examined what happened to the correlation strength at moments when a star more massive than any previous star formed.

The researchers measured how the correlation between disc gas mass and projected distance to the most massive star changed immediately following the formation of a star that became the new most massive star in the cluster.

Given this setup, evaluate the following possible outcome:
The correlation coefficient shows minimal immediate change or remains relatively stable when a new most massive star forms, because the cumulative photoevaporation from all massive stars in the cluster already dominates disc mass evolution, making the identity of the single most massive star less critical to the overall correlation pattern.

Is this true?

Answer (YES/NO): NO